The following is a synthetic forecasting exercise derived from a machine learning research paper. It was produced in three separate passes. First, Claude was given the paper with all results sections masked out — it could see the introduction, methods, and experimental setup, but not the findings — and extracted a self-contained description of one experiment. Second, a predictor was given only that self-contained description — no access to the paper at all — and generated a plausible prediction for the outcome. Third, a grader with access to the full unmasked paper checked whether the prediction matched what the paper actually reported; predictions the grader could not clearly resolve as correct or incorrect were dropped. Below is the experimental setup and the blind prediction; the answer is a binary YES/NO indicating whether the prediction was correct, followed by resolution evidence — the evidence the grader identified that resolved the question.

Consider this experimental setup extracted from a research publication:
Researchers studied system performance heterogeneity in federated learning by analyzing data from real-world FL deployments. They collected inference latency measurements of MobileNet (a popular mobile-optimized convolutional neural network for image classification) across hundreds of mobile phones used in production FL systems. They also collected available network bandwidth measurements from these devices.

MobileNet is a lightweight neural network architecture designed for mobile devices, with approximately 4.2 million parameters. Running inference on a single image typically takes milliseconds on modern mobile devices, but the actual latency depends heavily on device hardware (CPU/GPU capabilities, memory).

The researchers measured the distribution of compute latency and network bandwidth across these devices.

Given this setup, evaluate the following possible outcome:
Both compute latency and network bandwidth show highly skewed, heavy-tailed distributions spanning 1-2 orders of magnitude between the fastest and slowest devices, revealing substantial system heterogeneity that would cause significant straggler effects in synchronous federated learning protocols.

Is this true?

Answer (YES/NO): YES